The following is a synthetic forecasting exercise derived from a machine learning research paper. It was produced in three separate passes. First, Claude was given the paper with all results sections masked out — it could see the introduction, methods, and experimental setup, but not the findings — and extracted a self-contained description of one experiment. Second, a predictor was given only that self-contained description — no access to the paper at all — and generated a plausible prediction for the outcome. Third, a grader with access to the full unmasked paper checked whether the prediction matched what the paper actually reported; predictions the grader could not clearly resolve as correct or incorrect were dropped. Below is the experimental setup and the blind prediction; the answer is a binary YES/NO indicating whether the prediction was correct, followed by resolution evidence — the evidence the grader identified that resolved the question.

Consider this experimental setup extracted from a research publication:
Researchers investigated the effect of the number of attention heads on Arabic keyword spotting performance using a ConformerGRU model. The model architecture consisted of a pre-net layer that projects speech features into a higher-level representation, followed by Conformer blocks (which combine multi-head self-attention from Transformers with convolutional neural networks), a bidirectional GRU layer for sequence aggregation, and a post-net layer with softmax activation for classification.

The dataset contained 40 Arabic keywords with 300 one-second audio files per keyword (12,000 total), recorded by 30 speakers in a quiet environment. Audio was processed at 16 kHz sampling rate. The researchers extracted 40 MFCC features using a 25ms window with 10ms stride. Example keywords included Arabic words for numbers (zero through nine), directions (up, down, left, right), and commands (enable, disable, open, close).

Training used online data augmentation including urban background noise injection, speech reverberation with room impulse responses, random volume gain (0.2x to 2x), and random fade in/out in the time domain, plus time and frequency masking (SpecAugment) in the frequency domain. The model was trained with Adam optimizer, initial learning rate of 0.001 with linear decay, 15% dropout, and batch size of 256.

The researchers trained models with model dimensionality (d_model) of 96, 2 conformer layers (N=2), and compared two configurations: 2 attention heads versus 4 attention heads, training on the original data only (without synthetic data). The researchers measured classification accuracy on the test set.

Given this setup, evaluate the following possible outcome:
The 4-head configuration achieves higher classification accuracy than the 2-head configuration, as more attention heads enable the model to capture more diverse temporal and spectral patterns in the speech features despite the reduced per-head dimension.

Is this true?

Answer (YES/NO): NO